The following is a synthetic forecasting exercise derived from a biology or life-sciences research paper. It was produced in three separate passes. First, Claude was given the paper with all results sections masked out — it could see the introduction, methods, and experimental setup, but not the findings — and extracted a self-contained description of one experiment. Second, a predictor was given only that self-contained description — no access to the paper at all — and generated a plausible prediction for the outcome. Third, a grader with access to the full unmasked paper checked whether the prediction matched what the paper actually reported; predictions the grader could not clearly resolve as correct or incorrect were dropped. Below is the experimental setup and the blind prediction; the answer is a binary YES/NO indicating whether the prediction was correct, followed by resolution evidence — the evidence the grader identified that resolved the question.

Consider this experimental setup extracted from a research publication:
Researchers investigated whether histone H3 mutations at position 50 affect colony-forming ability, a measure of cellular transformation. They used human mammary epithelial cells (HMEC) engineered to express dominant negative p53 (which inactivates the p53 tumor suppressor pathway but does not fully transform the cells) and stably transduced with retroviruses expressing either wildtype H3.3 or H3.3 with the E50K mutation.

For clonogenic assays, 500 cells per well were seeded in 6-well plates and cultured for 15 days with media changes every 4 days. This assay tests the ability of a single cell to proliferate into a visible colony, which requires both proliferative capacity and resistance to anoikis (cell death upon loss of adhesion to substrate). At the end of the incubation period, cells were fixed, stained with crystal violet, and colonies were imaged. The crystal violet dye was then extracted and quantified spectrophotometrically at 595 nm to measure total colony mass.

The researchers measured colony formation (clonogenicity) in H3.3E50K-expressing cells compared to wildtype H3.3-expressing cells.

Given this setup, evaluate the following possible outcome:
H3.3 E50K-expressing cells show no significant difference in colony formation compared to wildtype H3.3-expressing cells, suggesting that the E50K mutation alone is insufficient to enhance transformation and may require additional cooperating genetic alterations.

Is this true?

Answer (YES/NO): NO